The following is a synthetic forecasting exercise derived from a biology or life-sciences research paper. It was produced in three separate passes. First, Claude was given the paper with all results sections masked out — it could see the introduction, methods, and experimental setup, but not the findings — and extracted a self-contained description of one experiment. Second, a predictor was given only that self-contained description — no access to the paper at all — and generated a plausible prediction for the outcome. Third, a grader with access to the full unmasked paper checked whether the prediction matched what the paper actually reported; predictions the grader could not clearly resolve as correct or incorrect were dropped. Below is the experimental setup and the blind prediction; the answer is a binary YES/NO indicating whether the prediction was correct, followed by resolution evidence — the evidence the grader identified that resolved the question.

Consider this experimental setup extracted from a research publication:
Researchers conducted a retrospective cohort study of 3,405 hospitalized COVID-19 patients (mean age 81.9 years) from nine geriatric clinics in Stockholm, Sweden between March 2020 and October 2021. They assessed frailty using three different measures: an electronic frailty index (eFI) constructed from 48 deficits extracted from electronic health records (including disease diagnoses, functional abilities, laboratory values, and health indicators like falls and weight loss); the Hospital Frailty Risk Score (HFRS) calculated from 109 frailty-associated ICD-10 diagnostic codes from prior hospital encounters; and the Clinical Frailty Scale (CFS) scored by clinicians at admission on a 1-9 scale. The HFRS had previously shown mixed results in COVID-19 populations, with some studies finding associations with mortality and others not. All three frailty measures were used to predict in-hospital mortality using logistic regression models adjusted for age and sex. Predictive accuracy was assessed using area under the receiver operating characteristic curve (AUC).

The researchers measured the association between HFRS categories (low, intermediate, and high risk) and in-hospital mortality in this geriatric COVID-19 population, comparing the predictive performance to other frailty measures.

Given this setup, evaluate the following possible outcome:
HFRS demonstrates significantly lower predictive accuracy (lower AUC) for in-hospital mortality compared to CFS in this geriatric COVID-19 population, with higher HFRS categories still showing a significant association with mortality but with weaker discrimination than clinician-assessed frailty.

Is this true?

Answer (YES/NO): NO